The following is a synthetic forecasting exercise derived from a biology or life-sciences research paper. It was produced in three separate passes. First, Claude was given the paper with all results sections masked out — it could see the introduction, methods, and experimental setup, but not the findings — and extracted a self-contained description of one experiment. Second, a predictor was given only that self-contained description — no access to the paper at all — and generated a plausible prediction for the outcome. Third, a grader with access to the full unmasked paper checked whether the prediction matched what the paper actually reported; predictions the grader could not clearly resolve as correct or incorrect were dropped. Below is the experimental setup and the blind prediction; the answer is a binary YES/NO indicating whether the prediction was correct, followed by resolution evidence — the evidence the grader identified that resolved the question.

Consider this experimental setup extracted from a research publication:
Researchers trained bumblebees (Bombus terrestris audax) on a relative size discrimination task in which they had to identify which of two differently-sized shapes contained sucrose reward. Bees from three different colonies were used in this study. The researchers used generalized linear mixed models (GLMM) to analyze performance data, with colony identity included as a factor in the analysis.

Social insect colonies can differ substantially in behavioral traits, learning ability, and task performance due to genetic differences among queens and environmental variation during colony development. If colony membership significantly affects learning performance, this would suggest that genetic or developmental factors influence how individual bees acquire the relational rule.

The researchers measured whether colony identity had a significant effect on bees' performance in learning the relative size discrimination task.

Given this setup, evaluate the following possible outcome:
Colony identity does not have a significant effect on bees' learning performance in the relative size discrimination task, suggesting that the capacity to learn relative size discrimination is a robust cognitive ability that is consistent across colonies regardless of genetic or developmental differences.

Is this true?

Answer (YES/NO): YES